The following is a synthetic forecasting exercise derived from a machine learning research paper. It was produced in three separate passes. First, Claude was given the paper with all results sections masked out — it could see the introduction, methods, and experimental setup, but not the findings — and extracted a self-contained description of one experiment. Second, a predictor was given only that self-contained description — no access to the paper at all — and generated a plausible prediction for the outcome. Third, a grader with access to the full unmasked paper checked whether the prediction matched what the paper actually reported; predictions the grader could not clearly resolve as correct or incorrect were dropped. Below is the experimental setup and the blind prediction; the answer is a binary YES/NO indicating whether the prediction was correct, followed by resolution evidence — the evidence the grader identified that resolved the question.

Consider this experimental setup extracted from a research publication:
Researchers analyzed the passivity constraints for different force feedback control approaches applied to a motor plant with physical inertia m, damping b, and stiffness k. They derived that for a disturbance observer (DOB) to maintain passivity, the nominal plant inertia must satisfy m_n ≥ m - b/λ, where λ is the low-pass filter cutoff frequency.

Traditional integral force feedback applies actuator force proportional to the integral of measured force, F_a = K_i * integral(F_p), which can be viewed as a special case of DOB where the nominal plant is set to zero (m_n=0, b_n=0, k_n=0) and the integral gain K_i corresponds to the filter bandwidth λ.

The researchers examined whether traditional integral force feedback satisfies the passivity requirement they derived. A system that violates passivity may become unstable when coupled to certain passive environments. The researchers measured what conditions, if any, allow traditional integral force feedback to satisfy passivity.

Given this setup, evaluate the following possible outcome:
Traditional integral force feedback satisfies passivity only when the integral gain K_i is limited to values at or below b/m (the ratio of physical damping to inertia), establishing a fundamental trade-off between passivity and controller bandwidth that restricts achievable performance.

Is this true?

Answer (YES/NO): YES